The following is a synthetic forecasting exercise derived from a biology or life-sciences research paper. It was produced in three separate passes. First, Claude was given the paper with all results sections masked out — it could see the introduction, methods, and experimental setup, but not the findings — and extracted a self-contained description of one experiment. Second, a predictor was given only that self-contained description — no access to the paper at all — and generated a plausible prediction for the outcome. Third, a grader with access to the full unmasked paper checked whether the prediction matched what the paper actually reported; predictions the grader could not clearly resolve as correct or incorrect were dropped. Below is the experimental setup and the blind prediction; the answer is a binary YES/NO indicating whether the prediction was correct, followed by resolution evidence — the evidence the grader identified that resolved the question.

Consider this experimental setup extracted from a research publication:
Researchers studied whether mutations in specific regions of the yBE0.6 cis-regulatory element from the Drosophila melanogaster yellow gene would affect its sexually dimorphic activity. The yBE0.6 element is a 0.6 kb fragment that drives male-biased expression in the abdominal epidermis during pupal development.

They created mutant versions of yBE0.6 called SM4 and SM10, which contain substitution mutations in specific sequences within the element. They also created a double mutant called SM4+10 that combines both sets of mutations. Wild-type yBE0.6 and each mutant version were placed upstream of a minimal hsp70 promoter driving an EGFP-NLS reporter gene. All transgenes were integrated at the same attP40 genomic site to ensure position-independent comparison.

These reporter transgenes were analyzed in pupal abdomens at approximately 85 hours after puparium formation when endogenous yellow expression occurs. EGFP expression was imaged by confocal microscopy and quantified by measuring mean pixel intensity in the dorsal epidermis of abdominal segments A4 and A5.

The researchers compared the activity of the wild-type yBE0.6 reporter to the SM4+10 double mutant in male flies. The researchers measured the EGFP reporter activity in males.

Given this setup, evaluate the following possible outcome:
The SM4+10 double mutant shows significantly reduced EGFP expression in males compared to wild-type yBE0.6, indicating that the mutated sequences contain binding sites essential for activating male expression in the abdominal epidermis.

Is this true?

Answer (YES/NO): NO